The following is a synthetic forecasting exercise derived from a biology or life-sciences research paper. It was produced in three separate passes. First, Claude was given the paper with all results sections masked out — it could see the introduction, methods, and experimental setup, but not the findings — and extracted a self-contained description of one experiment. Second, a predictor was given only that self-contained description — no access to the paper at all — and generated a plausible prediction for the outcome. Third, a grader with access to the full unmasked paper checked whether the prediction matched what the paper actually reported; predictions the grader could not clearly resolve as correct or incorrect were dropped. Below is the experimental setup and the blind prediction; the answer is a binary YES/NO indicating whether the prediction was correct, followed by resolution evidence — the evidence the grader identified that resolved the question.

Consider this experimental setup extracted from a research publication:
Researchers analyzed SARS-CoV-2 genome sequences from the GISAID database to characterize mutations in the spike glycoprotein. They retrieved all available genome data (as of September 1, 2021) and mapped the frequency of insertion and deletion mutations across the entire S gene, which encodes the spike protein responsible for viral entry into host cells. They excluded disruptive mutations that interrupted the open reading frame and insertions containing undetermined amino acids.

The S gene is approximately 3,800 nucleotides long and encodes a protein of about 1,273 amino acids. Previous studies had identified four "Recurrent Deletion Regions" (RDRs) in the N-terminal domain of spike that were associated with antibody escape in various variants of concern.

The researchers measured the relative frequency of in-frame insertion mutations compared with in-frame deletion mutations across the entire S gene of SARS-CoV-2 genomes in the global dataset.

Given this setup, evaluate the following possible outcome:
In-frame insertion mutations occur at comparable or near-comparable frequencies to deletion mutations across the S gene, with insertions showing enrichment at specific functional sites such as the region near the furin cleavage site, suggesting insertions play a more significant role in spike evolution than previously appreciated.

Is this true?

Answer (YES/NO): NO